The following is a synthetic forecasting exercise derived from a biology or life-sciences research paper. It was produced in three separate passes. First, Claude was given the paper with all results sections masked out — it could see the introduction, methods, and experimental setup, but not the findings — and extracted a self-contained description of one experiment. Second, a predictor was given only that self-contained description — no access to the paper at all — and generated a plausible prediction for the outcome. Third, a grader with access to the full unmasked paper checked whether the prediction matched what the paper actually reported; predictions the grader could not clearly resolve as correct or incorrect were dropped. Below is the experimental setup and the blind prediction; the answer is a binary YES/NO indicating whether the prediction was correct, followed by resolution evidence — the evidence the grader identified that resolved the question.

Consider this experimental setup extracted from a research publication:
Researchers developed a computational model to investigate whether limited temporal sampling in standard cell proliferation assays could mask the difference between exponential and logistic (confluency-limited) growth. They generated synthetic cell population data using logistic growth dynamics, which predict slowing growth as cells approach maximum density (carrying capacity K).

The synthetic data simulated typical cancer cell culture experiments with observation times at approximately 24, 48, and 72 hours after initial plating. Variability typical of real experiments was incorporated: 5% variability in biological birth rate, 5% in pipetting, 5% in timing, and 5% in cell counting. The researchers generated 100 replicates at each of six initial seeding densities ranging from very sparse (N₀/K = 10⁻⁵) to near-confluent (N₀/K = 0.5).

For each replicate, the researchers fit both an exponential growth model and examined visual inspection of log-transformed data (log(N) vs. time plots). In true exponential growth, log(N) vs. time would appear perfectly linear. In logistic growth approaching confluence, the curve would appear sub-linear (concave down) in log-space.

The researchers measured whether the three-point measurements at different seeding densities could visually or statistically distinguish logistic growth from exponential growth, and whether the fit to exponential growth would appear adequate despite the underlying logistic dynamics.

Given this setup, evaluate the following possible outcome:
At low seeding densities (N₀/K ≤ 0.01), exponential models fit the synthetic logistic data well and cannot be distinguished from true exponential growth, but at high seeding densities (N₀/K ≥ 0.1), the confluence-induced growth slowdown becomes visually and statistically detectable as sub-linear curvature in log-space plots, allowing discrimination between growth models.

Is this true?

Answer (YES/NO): NO